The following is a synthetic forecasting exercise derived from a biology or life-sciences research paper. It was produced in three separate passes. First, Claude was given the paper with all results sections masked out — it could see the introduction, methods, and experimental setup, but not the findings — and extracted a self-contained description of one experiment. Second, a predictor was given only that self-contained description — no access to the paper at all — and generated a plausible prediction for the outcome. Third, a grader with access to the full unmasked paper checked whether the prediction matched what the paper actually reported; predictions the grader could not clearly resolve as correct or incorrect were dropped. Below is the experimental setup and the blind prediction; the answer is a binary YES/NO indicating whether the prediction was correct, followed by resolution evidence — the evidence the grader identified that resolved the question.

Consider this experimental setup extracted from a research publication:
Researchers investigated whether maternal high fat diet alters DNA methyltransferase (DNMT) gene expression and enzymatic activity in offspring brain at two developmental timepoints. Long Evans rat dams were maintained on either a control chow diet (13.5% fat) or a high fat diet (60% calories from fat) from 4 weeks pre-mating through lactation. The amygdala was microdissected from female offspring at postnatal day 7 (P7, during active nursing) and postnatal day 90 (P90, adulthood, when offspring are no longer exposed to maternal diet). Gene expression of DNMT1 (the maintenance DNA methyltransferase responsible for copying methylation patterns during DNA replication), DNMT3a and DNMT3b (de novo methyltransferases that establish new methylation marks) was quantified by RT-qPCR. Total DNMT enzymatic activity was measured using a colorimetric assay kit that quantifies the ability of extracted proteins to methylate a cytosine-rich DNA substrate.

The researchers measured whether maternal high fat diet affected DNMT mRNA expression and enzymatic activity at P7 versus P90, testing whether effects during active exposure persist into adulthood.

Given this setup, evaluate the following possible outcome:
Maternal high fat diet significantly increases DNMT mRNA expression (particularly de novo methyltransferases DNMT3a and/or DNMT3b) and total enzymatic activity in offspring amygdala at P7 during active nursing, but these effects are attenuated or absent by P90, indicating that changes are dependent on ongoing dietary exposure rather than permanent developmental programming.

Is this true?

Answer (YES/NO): NO